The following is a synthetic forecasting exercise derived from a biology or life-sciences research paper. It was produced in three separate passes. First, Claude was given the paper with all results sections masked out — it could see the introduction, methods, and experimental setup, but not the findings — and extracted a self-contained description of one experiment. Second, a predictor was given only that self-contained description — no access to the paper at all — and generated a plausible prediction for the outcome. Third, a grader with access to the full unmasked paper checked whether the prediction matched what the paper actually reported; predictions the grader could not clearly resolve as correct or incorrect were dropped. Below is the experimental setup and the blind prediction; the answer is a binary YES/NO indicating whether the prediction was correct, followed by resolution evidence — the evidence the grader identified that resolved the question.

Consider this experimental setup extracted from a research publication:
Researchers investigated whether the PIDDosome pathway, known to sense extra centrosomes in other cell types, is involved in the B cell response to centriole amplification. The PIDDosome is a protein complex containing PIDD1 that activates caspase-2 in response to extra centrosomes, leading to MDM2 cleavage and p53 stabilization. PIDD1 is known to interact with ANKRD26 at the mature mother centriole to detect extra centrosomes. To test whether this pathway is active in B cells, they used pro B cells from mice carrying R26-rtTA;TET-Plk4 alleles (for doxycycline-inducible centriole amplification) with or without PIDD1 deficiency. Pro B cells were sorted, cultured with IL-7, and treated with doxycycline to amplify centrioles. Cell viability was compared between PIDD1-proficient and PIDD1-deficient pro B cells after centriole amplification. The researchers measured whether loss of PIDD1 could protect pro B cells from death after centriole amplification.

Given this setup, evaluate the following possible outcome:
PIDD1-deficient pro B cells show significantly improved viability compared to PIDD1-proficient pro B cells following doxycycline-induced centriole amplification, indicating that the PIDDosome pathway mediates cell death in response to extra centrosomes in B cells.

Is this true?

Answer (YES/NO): NO